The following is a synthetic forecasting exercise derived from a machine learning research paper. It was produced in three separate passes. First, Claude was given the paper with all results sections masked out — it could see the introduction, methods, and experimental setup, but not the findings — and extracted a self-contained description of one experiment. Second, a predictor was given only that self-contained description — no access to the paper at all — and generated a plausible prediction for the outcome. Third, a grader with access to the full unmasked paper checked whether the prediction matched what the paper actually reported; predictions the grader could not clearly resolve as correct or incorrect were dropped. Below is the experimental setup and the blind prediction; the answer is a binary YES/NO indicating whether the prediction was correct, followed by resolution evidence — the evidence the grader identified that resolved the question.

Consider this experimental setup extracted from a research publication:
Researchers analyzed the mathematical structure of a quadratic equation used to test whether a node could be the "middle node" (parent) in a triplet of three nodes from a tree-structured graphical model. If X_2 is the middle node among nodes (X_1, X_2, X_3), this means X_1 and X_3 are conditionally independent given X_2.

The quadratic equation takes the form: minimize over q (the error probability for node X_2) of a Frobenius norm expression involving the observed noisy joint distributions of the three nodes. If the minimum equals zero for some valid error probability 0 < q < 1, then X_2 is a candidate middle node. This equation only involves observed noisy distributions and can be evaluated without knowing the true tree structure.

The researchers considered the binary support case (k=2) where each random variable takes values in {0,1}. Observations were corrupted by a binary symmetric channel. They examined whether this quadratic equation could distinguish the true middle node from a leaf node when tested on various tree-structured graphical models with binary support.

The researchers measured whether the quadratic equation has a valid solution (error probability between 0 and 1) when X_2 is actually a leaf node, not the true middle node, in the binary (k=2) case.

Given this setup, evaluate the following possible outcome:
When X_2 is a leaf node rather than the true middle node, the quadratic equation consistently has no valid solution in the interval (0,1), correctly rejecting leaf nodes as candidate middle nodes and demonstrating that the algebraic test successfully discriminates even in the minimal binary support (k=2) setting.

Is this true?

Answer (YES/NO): NO